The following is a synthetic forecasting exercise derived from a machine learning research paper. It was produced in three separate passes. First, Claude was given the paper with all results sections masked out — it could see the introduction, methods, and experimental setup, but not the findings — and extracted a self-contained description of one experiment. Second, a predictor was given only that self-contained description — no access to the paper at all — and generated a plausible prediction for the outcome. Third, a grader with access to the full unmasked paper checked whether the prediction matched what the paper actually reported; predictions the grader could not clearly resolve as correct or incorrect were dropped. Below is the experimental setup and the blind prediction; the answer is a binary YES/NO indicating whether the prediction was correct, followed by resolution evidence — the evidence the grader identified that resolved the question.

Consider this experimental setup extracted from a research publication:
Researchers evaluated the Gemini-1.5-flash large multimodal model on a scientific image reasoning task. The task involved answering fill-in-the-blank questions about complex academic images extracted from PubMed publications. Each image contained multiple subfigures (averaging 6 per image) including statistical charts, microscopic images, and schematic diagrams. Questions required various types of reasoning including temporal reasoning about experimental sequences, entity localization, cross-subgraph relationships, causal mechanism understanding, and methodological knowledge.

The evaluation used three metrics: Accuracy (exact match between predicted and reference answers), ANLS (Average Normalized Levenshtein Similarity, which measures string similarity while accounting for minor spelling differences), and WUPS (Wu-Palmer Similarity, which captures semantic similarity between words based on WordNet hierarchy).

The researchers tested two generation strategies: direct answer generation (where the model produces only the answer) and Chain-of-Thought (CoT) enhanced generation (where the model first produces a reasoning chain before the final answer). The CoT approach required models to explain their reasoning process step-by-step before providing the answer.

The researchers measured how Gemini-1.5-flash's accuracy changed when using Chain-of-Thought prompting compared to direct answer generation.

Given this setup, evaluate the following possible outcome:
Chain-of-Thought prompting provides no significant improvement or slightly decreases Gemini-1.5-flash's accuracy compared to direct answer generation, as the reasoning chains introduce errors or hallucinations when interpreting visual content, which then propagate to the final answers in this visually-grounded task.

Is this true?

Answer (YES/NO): NO